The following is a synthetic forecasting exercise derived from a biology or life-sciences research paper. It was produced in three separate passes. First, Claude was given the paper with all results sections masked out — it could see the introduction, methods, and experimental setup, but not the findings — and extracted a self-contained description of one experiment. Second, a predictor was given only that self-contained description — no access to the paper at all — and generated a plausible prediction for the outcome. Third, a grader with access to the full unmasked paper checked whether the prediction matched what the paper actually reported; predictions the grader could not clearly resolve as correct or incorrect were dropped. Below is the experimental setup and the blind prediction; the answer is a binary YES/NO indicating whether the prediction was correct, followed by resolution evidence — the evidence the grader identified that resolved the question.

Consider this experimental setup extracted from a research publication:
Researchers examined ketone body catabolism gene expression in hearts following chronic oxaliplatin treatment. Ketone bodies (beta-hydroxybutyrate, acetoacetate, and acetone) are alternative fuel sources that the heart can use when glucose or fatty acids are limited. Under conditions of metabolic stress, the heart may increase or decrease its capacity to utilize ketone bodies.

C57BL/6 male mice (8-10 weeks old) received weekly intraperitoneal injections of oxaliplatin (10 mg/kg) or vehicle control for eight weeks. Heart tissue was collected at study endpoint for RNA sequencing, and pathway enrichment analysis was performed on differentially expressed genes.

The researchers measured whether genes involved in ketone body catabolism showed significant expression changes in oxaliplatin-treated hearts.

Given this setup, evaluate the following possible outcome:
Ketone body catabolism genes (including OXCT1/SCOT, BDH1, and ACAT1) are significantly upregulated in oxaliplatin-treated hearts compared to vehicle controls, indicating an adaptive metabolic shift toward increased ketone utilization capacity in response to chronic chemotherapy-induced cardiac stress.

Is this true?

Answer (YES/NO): NO